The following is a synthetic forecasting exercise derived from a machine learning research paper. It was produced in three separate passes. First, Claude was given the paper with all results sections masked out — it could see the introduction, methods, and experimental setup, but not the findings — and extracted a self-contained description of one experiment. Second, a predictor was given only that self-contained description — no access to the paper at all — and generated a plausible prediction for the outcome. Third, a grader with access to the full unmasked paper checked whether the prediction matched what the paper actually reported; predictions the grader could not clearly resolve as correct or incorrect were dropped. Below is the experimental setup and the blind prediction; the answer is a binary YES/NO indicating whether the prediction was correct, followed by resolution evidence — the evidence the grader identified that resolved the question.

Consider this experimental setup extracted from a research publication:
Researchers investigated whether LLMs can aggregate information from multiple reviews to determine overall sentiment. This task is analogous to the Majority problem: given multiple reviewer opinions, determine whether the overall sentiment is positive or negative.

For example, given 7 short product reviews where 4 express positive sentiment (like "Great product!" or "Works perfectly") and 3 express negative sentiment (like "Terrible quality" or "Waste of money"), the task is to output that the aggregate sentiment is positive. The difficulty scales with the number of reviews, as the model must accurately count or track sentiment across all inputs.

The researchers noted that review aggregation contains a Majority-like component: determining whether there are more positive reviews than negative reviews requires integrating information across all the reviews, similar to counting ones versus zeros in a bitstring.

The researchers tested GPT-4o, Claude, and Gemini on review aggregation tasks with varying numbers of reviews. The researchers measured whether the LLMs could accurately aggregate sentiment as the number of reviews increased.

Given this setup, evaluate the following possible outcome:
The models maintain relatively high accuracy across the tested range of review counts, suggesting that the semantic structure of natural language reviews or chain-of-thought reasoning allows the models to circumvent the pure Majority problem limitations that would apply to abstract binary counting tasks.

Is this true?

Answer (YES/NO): NO